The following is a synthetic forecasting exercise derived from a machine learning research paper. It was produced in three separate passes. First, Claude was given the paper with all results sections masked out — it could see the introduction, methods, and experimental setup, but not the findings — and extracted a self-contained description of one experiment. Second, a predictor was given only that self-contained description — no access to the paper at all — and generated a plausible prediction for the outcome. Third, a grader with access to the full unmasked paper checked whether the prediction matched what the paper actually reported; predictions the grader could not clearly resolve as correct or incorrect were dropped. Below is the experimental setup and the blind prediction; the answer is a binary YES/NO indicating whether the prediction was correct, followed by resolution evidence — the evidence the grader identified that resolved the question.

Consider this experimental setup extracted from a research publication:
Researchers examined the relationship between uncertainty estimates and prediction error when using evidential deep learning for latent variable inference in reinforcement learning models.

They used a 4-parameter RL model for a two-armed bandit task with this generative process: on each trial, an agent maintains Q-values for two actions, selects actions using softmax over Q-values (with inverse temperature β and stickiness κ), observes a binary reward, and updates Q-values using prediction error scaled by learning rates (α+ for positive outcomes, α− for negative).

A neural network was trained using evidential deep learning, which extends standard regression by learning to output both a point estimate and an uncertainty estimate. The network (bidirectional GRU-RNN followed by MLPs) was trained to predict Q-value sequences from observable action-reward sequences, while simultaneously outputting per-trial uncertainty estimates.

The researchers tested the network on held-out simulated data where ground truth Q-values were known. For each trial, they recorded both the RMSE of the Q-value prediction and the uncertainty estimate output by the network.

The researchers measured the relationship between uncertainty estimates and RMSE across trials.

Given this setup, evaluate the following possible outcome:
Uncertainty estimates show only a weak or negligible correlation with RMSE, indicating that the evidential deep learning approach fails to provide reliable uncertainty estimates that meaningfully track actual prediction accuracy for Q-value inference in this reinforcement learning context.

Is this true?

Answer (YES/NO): NO